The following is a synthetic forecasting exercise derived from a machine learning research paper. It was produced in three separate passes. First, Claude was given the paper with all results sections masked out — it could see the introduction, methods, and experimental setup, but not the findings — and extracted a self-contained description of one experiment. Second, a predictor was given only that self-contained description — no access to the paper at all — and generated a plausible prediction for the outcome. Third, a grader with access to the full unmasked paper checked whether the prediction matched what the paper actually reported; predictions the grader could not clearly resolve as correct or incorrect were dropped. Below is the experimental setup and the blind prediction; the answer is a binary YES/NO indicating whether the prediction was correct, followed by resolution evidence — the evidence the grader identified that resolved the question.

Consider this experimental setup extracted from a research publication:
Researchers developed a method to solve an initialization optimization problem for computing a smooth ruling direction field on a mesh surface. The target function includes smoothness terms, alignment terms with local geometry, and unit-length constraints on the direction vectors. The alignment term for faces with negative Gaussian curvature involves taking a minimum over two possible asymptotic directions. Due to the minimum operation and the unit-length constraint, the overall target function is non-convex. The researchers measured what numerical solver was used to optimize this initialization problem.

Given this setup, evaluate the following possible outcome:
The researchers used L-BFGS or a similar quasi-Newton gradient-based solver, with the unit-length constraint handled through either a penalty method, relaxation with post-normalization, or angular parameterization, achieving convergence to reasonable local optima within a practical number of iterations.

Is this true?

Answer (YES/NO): NO